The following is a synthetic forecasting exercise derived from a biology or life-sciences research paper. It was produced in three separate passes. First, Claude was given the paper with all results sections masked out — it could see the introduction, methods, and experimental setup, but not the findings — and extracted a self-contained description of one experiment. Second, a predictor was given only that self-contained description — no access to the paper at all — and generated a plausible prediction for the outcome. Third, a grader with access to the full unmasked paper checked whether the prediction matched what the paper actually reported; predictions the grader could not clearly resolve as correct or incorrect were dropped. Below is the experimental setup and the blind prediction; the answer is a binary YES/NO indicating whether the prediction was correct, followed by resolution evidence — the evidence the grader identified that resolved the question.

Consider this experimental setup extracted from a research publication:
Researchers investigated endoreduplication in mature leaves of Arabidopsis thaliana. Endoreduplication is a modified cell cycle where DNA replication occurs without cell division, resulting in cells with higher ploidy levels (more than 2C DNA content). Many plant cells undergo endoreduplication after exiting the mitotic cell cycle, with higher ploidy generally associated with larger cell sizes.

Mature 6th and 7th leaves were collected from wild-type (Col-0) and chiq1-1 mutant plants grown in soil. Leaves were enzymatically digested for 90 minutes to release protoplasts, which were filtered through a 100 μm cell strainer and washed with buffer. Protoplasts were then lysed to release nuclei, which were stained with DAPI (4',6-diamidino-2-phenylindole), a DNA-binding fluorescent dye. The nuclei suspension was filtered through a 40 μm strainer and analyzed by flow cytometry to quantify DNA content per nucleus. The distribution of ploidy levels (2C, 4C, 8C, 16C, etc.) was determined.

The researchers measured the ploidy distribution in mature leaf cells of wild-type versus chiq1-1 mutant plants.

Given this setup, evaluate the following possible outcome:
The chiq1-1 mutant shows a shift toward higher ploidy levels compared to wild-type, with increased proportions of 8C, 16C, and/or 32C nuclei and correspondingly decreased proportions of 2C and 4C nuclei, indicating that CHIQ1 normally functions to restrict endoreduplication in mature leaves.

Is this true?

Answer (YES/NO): NO